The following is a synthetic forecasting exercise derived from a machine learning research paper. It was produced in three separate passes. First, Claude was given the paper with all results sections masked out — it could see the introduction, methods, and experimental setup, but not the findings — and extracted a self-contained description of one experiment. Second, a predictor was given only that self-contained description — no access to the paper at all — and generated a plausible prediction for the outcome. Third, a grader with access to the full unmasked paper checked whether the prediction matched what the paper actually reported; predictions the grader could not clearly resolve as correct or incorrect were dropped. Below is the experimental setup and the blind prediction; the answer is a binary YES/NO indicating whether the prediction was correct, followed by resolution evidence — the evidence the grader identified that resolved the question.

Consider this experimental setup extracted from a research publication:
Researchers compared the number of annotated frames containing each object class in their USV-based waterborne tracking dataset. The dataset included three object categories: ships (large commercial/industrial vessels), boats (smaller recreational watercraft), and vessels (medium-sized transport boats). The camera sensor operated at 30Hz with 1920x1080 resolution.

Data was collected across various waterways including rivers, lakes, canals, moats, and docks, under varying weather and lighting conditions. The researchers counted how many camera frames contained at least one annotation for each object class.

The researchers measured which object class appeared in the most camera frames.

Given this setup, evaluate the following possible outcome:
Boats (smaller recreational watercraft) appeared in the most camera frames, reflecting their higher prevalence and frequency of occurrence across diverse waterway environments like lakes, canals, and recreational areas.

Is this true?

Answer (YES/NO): YES